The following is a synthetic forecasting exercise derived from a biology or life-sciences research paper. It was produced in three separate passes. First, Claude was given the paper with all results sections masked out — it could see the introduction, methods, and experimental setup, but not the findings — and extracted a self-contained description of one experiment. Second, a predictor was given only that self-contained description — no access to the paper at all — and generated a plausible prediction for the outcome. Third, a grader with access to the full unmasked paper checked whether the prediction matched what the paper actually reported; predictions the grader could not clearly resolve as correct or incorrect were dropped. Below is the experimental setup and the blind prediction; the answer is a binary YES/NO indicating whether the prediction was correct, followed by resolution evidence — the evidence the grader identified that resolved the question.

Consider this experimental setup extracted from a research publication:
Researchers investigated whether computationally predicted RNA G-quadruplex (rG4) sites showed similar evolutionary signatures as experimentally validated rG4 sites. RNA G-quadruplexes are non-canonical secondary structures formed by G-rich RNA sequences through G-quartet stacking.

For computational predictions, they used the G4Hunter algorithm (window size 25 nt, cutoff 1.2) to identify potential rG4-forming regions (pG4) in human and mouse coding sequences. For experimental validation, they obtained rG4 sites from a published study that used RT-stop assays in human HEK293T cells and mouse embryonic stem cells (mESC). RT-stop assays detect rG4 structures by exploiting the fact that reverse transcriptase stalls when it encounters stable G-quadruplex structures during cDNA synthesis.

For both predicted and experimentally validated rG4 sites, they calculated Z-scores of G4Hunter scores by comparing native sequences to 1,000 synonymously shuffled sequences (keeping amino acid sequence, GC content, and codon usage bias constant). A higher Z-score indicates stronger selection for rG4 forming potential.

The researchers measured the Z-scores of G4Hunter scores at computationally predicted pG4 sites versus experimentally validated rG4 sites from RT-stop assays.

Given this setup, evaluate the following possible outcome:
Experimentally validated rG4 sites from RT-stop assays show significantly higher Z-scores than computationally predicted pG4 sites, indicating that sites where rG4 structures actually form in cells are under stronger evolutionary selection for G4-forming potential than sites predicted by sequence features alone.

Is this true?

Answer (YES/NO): NO